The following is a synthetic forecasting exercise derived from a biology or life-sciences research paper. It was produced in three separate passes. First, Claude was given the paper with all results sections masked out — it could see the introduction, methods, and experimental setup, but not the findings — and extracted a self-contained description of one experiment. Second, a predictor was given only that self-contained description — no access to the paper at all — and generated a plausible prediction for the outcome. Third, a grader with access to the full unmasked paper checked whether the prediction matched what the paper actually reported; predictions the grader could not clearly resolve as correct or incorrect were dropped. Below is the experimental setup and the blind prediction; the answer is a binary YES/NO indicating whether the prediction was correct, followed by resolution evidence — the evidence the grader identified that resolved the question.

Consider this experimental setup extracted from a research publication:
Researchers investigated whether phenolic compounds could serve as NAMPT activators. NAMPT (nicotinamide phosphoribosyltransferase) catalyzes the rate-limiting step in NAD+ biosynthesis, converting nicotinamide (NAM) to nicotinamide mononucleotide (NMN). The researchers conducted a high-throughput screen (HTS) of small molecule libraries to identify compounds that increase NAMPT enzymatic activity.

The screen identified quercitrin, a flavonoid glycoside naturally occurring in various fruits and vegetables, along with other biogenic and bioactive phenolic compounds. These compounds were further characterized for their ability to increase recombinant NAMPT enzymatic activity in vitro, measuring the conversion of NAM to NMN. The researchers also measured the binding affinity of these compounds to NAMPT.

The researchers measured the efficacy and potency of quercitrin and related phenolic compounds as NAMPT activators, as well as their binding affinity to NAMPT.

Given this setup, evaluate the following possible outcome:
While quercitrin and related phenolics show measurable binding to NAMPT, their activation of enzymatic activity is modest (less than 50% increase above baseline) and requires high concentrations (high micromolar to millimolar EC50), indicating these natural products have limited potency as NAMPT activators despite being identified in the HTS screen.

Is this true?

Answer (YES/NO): NO